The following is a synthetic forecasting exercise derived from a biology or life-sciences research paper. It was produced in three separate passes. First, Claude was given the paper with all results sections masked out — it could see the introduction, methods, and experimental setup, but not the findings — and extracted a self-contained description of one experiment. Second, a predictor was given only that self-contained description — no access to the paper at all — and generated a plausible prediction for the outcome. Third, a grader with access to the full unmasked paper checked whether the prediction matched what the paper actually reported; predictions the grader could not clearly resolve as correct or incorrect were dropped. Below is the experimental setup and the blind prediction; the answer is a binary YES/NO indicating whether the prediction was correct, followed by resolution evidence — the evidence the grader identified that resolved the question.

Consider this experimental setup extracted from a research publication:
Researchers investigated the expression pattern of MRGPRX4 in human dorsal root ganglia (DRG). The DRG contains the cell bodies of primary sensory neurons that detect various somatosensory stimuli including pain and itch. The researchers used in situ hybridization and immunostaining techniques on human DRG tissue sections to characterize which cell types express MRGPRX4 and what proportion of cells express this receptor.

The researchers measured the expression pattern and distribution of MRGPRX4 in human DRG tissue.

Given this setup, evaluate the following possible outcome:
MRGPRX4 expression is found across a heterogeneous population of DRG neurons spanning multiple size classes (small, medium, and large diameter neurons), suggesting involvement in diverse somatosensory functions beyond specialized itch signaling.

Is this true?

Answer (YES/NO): NO